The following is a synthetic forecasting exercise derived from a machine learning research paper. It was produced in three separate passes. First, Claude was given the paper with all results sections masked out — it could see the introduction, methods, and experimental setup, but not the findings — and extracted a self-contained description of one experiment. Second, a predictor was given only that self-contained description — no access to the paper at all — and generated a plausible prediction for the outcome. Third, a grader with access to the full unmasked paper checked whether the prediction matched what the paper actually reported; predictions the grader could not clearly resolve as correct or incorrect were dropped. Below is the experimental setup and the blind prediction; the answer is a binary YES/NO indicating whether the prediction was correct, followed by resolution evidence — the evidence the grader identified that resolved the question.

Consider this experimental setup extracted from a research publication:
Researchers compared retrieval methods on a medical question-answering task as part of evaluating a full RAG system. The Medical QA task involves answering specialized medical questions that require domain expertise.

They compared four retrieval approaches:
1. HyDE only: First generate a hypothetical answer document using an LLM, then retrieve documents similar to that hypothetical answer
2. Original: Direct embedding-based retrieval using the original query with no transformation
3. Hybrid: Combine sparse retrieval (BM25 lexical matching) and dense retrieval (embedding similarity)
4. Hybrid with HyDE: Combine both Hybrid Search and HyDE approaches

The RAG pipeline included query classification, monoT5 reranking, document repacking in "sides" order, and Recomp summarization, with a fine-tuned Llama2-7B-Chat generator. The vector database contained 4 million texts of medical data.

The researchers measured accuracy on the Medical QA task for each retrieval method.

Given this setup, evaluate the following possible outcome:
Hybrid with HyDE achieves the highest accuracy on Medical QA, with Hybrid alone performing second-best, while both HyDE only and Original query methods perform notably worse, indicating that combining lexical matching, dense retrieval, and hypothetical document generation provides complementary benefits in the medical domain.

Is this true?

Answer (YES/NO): NO